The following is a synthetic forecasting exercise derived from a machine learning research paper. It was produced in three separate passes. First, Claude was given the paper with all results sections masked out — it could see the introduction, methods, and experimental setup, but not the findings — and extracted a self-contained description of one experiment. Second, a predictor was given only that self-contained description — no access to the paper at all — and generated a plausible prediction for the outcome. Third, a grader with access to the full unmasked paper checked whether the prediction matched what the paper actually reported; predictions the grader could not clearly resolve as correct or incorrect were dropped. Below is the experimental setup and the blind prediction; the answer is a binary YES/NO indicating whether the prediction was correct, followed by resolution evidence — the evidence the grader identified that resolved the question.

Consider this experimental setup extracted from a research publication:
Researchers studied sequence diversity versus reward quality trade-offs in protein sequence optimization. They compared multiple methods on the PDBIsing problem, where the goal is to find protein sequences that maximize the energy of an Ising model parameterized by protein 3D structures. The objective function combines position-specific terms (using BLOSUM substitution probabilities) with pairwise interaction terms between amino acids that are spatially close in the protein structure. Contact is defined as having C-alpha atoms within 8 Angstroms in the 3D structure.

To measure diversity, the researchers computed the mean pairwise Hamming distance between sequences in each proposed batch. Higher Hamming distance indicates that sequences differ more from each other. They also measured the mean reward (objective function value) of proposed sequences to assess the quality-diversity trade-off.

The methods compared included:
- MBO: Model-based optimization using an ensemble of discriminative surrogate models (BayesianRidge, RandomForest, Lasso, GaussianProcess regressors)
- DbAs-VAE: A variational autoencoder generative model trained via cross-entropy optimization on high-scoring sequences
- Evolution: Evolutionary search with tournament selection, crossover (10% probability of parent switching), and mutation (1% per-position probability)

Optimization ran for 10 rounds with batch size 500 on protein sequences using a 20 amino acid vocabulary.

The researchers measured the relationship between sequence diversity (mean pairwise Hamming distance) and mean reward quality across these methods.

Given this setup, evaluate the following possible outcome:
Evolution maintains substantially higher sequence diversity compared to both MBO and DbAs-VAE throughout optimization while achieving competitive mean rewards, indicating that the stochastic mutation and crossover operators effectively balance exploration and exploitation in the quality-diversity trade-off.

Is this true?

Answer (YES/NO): NO